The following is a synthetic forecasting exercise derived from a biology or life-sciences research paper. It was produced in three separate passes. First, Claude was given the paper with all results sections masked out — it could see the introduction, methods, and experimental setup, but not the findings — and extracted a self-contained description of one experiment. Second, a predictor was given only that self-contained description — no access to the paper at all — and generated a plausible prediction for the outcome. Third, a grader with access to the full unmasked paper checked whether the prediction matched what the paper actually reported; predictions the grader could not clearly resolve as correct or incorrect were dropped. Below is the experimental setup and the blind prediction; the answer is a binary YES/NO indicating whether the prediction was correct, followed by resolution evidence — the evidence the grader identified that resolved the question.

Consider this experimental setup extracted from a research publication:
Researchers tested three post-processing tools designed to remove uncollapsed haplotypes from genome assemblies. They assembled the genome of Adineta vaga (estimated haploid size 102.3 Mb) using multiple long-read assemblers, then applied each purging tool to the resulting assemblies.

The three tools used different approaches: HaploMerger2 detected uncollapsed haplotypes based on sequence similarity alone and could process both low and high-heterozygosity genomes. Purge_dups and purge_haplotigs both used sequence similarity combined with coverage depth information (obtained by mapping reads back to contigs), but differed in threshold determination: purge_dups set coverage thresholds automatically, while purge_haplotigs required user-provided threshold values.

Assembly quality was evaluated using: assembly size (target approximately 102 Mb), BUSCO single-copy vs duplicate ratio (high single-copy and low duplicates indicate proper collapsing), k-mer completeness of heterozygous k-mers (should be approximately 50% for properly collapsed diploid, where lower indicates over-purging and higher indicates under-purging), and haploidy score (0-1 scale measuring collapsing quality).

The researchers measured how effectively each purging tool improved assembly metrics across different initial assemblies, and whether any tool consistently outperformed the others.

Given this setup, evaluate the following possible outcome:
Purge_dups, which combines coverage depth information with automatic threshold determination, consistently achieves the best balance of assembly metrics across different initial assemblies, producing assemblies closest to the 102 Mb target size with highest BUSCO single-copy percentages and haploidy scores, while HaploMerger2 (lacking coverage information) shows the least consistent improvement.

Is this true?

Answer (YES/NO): YES